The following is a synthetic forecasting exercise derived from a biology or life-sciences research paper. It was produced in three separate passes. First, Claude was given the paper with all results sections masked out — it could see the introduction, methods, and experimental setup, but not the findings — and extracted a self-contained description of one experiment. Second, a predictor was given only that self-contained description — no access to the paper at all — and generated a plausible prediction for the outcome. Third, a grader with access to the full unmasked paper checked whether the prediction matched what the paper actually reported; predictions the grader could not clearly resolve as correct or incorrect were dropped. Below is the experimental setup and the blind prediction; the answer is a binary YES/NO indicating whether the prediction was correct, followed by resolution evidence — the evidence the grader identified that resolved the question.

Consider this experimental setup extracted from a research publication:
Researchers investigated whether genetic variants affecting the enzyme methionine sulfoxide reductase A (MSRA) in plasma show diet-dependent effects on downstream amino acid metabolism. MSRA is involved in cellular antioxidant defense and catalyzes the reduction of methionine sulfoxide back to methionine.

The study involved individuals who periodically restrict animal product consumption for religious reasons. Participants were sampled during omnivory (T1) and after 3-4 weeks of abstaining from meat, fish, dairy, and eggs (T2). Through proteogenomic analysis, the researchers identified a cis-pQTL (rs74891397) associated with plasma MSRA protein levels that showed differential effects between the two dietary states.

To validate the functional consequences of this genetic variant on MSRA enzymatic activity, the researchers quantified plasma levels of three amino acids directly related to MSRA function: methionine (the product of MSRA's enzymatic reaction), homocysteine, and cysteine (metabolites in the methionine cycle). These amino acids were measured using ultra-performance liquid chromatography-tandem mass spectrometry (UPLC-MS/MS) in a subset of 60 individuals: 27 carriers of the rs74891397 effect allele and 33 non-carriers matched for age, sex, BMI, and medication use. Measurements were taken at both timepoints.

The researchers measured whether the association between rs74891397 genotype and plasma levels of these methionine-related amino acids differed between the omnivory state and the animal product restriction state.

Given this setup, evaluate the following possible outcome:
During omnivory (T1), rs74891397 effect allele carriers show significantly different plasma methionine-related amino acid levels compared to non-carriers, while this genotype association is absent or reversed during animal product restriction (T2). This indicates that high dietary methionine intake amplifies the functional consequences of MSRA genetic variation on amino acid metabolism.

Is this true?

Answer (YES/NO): NO